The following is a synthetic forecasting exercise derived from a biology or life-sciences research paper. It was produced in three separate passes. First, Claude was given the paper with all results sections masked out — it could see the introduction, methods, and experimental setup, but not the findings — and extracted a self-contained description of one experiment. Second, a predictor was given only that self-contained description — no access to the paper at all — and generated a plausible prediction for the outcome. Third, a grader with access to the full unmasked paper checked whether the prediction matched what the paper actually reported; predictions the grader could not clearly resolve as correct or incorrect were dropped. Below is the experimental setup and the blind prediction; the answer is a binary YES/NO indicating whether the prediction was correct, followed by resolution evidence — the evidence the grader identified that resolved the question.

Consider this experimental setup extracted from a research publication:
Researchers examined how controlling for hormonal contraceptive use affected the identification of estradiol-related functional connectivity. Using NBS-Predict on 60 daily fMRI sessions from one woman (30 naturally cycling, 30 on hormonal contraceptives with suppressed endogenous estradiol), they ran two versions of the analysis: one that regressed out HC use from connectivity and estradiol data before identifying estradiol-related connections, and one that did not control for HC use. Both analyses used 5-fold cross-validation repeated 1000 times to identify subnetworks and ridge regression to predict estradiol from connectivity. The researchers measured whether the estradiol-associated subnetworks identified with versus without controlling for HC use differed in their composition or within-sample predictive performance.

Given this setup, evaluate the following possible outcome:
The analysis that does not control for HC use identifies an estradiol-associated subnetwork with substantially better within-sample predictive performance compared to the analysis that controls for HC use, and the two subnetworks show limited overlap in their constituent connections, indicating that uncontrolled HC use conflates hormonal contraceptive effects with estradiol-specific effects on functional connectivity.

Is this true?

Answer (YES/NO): NO